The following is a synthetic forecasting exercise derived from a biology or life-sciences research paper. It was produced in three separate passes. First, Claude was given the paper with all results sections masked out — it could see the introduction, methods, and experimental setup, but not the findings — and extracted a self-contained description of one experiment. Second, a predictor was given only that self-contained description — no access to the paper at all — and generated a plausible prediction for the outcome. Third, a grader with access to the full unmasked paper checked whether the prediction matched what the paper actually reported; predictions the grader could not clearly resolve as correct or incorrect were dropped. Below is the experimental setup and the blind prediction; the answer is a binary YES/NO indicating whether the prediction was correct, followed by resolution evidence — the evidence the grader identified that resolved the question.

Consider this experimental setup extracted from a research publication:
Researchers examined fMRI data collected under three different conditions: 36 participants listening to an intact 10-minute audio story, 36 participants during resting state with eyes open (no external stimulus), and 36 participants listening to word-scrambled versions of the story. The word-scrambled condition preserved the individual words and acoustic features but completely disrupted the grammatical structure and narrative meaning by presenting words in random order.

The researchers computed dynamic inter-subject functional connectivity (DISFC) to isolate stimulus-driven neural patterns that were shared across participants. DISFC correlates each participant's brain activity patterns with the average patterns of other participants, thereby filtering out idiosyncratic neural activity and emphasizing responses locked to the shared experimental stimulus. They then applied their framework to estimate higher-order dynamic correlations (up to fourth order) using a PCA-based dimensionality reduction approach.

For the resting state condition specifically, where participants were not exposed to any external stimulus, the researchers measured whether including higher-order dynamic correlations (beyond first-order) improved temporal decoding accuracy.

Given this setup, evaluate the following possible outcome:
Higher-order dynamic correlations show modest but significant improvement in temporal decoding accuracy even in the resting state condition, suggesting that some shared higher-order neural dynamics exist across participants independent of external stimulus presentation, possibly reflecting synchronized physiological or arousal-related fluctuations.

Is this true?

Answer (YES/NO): NO